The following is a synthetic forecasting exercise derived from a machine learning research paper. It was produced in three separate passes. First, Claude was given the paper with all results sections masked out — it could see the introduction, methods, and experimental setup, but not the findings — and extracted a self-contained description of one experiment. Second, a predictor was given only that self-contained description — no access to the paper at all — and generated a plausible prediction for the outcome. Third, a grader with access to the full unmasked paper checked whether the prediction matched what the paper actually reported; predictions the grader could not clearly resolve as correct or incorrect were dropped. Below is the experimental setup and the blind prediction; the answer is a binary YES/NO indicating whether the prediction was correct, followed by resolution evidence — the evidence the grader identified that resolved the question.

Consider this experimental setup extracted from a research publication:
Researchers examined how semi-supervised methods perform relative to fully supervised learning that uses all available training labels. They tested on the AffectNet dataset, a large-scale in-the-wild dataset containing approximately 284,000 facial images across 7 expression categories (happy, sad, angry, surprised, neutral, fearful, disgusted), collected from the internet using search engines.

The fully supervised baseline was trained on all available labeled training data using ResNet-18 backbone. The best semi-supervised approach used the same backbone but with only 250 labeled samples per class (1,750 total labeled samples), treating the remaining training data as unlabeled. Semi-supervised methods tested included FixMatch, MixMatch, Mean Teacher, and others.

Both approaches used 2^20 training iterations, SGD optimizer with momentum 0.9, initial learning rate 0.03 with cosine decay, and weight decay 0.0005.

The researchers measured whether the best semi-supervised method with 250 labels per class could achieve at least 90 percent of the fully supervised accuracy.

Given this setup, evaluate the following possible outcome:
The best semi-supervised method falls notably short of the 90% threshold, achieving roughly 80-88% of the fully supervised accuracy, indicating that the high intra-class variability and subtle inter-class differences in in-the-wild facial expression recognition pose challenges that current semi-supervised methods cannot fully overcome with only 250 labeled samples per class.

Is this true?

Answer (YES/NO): NO